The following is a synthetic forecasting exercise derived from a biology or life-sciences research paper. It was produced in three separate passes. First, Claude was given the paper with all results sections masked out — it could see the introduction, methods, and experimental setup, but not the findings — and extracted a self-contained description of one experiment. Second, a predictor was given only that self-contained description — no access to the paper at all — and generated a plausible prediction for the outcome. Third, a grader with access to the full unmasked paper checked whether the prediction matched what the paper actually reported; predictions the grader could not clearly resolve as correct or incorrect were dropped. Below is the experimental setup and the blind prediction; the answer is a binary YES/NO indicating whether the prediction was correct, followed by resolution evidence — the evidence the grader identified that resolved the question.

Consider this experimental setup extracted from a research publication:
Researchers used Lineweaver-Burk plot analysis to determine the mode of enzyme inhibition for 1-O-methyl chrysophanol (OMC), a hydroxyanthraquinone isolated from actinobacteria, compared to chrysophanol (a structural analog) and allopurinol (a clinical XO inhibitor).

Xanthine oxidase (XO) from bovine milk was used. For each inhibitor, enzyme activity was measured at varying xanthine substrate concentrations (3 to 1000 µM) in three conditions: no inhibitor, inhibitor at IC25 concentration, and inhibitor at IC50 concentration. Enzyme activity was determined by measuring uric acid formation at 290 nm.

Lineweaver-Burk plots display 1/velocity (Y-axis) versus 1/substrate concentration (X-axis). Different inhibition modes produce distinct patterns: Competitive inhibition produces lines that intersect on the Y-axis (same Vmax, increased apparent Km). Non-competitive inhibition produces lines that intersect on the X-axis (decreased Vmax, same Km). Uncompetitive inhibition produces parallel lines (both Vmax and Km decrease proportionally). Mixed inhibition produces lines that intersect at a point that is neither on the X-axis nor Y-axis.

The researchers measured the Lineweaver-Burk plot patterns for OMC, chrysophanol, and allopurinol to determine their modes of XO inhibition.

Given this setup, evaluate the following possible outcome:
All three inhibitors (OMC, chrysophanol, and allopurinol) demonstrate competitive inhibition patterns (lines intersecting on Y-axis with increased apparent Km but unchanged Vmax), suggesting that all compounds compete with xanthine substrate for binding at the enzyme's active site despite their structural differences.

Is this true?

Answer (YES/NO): NO